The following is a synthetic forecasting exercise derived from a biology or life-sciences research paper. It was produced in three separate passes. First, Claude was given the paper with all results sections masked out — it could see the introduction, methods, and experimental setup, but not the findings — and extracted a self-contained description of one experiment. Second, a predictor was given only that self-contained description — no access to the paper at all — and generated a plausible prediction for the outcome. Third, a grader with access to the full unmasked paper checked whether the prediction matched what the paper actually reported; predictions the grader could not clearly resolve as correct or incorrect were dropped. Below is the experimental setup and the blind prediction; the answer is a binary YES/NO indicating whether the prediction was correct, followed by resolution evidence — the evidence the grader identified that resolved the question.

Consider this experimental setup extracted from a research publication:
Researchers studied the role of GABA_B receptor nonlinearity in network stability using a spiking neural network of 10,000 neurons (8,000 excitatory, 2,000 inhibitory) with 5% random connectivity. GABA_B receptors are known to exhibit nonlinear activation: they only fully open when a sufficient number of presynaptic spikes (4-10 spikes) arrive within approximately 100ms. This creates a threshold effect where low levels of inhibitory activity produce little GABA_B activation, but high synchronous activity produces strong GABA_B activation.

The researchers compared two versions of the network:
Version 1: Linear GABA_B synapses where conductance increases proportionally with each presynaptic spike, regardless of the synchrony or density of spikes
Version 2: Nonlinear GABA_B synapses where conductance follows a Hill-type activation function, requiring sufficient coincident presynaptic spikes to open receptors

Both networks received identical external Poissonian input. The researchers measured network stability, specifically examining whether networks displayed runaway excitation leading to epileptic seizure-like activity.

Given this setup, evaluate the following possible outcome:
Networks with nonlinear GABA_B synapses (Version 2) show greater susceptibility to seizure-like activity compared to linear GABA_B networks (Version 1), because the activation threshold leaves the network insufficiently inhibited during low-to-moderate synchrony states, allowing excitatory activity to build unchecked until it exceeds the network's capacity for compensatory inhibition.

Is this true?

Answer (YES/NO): NO